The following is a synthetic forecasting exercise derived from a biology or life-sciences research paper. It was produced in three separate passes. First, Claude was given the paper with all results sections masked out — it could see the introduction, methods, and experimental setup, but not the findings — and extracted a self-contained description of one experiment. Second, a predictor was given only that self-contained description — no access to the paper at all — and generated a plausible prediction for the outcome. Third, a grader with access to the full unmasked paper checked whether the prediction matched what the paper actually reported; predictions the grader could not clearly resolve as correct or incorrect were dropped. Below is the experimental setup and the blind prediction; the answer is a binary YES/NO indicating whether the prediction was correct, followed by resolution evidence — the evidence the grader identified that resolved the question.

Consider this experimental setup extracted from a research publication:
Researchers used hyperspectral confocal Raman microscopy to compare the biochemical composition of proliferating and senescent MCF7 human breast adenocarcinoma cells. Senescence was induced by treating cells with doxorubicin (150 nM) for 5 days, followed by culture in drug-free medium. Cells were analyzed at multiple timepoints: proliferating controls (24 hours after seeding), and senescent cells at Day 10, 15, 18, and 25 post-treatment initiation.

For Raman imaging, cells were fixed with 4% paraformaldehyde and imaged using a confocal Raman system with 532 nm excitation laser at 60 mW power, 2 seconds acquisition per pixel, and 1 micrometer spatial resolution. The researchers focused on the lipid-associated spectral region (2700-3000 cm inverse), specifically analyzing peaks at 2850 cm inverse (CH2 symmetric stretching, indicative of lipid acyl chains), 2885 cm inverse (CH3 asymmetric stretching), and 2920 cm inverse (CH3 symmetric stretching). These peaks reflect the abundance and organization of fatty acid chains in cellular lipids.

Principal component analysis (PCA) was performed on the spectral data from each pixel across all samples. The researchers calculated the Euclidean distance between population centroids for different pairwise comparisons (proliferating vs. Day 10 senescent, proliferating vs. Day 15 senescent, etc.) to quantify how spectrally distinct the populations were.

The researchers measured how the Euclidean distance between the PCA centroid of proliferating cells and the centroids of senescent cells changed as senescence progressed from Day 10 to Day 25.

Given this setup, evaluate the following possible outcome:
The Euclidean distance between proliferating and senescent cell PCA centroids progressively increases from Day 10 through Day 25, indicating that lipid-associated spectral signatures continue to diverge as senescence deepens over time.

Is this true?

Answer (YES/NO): YES